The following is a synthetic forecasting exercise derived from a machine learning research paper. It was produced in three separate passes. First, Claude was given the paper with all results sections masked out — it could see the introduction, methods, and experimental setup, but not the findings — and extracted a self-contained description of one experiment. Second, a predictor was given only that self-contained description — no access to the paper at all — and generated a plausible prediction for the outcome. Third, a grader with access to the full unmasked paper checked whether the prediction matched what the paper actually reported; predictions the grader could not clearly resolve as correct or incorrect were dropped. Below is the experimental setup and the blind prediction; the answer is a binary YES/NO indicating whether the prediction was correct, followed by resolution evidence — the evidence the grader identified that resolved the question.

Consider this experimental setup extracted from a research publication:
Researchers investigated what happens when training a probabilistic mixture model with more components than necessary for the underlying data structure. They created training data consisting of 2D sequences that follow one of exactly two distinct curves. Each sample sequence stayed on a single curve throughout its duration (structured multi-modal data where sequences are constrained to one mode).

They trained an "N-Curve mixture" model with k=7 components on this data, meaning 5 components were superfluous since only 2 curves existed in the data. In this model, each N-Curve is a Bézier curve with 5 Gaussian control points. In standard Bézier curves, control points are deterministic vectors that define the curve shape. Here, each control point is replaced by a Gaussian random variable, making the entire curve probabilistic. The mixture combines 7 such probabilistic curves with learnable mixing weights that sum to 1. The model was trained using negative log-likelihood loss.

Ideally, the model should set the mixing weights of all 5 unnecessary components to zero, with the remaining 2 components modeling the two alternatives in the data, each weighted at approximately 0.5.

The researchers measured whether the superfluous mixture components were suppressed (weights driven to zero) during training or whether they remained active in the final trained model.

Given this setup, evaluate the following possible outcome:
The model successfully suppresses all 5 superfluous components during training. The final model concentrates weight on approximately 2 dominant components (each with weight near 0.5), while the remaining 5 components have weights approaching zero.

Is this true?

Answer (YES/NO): NO